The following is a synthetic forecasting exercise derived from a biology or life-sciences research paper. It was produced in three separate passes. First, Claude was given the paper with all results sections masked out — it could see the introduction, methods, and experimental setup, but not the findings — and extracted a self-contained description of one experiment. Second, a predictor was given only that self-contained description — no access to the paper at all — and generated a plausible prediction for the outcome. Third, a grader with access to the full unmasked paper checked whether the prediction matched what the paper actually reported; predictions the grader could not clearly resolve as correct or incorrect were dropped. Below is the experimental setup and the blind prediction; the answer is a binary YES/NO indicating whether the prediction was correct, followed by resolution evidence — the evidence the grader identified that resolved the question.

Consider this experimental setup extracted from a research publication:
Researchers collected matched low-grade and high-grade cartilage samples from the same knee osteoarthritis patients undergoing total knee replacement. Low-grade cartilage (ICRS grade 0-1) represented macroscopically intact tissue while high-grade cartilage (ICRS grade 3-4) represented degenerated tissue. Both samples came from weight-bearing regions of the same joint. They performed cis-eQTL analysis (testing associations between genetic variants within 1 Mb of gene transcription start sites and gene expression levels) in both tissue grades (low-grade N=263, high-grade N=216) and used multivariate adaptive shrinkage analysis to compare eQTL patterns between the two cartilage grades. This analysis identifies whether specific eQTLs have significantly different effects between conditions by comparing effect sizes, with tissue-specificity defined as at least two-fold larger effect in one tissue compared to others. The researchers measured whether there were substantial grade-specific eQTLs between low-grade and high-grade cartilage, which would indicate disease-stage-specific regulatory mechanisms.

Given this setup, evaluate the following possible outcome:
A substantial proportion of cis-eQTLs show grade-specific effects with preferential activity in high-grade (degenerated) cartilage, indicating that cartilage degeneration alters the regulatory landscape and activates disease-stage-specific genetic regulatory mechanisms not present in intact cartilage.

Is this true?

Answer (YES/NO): NO